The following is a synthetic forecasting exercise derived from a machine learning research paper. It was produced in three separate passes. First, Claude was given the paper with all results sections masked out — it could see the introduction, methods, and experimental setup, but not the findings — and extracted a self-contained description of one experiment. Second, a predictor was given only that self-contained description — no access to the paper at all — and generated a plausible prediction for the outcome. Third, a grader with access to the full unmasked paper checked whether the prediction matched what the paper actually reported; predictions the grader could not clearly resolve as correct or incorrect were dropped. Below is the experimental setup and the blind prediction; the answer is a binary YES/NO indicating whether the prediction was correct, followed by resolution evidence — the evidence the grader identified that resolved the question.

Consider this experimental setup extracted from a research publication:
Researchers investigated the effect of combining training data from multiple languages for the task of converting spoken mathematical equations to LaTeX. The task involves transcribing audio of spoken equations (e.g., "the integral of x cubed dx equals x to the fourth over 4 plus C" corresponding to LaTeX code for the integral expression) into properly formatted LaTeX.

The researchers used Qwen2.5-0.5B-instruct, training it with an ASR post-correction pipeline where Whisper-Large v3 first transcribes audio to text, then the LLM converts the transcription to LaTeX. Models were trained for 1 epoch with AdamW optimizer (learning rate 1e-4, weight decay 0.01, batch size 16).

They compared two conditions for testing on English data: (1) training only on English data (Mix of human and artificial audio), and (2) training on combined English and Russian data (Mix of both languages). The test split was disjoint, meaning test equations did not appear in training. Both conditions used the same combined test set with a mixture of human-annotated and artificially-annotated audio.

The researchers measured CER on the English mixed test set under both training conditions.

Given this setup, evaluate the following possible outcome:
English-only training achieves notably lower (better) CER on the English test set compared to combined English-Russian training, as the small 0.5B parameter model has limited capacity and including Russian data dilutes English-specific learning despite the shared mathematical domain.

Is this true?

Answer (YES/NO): NO